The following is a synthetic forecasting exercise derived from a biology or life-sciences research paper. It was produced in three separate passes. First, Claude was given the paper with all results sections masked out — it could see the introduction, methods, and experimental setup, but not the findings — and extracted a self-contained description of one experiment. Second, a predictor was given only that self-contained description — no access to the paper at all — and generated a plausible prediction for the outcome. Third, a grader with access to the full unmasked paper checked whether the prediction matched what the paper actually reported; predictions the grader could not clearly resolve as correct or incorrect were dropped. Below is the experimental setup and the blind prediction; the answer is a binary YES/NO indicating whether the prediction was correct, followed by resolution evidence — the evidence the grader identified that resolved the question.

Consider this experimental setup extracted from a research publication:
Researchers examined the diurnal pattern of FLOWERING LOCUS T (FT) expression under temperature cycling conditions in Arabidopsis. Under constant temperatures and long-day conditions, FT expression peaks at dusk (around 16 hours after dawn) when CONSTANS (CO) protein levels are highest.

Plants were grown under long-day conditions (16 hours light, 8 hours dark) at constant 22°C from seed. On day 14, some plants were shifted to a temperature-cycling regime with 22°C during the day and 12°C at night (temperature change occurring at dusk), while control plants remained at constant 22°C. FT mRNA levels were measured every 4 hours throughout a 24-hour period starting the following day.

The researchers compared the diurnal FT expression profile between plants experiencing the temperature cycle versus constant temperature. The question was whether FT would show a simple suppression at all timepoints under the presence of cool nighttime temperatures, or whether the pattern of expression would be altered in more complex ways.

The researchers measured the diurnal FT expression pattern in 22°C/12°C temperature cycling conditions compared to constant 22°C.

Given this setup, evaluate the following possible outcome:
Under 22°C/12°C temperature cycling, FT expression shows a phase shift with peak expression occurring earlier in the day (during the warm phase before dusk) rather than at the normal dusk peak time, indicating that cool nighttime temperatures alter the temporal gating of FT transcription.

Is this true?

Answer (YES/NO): NO